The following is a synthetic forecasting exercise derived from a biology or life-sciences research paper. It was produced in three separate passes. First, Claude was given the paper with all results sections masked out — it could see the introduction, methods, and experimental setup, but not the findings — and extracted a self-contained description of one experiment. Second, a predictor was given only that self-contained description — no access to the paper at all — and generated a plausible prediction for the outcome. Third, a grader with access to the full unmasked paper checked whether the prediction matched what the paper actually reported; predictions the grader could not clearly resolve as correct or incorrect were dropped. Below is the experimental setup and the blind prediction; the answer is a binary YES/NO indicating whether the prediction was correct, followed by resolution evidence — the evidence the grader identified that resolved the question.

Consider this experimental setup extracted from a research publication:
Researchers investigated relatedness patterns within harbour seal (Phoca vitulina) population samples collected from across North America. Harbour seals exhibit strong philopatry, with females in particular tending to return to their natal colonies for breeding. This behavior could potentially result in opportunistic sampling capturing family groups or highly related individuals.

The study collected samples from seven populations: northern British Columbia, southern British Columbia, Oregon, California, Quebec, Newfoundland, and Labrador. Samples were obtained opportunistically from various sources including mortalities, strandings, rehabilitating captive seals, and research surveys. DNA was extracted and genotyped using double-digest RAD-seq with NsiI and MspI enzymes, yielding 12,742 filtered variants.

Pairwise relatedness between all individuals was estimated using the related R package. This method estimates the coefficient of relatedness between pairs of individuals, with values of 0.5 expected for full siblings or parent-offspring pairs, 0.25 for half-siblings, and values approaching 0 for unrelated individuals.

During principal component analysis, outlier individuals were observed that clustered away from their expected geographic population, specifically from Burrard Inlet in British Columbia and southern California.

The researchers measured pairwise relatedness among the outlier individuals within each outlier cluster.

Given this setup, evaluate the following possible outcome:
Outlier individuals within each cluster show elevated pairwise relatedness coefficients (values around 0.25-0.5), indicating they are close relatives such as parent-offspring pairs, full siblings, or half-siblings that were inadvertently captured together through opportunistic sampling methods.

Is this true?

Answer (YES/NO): NO